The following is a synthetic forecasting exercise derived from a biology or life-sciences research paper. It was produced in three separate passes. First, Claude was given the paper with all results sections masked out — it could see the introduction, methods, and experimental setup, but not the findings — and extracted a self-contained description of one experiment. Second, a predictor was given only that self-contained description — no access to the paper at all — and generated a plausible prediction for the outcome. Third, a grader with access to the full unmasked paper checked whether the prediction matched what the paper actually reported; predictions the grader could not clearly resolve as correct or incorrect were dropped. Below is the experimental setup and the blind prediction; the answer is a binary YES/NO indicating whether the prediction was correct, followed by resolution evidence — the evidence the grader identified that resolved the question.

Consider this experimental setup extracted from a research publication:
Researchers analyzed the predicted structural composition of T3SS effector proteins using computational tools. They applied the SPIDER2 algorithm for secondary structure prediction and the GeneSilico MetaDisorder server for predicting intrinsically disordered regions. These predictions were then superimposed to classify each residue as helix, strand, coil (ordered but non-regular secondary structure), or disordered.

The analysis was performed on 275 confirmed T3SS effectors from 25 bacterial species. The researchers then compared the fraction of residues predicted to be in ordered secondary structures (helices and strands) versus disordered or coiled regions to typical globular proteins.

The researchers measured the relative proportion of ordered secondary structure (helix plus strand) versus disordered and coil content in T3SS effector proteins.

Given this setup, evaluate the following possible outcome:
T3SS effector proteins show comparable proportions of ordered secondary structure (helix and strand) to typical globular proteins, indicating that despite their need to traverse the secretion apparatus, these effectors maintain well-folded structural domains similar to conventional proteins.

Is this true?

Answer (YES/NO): NO